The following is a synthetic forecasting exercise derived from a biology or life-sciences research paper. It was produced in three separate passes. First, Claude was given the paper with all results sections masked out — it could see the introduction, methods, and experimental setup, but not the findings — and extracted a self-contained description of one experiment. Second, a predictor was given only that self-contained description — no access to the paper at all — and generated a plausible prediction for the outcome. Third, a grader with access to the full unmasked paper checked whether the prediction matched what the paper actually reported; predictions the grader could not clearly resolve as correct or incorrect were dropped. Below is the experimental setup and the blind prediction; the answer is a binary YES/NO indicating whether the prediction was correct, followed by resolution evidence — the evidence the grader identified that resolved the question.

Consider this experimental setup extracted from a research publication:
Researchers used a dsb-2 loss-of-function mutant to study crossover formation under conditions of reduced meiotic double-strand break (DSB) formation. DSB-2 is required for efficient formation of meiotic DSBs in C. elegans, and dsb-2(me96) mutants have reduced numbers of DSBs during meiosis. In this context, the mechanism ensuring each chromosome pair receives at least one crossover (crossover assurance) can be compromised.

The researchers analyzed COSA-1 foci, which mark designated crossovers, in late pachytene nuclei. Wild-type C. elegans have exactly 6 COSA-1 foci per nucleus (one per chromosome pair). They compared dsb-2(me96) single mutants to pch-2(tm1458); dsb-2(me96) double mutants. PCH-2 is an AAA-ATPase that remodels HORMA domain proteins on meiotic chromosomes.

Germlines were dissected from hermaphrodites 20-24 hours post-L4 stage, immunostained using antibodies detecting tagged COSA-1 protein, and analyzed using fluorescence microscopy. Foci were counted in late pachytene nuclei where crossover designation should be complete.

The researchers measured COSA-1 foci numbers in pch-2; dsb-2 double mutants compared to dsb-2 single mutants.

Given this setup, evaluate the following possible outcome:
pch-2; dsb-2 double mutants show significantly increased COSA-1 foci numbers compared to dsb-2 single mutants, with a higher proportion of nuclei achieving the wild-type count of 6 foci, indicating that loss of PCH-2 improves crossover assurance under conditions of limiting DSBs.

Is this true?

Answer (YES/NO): NO